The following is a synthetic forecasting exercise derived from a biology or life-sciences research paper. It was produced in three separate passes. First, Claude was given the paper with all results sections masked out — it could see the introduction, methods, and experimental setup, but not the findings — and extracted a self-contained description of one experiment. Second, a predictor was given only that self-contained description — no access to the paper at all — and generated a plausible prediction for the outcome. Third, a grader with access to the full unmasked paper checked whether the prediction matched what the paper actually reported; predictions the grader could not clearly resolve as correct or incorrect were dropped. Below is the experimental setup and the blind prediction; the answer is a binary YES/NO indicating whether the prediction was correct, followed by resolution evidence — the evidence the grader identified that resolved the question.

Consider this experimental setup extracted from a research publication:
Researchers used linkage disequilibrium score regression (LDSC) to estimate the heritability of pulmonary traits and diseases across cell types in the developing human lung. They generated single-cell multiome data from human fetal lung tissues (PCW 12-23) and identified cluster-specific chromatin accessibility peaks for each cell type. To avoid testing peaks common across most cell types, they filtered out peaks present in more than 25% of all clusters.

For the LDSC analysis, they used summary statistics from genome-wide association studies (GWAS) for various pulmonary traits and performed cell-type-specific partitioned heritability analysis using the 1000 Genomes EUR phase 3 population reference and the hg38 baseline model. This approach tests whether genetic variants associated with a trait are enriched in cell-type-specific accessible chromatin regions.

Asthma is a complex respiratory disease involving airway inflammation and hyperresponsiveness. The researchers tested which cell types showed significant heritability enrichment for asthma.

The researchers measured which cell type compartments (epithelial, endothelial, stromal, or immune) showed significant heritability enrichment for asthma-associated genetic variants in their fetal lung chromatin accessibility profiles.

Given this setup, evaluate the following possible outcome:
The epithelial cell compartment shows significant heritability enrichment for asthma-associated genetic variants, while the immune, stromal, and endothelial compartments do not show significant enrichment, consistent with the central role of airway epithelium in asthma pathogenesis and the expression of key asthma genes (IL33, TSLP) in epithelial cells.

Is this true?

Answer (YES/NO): NO